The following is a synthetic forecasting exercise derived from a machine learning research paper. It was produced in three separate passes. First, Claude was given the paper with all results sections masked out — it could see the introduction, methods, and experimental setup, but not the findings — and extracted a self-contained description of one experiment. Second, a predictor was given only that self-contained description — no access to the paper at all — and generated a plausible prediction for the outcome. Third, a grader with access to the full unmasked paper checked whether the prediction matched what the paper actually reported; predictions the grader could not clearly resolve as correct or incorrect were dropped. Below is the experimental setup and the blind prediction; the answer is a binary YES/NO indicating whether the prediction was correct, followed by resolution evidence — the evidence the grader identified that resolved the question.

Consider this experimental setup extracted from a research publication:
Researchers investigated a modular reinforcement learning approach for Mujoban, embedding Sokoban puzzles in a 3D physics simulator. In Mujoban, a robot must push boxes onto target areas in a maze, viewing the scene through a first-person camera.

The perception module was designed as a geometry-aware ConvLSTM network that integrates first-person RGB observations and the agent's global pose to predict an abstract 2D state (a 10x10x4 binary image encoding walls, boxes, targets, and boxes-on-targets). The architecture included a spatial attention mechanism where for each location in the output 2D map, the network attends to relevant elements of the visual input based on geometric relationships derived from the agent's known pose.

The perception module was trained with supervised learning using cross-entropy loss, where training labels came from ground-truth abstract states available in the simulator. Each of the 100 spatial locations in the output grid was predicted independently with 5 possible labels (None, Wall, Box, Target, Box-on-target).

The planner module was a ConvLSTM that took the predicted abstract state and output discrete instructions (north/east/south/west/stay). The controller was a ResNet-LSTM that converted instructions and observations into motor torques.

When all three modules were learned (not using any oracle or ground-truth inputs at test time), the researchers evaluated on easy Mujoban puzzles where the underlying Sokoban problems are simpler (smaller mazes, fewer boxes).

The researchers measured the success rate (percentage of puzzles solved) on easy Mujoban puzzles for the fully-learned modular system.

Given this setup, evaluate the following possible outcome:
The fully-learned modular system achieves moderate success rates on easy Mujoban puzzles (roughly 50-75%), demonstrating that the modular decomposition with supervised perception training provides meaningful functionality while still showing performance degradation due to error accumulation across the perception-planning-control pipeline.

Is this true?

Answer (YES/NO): NO